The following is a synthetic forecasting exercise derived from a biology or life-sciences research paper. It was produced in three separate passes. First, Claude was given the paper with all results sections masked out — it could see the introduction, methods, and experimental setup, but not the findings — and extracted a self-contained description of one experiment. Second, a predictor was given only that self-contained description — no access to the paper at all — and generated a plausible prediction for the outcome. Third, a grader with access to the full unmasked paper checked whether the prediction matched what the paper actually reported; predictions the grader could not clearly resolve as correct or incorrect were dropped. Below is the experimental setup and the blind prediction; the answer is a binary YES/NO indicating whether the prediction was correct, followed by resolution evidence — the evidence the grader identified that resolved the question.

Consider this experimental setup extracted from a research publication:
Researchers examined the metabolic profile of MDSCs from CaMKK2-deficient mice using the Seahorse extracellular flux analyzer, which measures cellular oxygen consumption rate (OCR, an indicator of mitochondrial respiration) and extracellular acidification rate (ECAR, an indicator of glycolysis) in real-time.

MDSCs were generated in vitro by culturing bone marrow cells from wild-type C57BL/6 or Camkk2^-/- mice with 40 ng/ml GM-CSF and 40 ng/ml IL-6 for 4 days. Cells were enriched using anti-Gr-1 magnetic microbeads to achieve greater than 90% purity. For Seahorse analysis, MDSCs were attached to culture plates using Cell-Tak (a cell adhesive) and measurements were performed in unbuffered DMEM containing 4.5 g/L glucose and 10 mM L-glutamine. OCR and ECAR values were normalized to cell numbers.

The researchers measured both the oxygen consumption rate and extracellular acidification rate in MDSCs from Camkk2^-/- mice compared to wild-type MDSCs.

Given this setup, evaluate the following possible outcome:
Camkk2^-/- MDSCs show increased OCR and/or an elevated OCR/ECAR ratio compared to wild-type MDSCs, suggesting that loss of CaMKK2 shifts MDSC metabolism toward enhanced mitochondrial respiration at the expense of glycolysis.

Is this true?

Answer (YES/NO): NO